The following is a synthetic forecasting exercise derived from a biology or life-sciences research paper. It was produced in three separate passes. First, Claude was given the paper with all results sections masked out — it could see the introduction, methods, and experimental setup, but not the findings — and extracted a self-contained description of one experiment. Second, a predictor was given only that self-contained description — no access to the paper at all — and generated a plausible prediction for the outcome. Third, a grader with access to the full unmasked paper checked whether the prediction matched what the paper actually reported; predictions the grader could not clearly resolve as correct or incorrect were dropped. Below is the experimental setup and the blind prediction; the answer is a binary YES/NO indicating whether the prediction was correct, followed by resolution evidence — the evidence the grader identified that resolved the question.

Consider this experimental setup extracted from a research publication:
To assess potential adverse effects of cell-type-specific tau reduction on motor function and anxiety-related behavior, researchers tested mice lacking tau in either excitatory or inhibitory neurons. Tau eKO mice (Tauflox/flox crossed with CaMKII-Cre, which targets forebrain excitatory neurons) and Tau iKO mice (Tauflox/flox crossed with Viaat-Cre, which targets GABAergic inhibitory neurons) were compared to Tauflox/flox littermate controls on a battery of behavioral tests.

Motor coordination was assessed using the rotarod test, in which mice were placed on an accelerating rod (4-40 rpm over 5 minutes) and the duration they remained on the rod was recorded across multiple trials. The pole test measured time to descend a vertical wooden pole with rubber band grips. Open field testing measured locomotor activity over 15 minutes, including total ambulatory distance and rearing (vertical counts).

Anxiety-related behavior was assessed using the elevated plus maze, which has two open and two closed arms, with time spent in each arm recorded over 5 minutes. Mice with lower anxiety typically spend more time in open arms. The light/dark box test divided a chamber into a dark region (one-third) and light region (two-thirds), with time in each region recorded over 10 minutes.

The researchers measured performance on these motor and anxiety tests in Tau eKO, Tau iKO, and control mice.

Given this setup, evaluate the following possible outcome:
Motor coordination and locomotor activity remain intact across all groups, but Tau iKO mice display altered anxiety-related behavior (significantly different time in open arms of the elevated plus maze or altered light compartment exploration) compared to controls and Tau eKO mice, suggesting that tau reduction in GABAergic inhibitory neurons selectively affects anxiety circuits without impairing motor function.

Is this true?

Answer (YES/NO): NO